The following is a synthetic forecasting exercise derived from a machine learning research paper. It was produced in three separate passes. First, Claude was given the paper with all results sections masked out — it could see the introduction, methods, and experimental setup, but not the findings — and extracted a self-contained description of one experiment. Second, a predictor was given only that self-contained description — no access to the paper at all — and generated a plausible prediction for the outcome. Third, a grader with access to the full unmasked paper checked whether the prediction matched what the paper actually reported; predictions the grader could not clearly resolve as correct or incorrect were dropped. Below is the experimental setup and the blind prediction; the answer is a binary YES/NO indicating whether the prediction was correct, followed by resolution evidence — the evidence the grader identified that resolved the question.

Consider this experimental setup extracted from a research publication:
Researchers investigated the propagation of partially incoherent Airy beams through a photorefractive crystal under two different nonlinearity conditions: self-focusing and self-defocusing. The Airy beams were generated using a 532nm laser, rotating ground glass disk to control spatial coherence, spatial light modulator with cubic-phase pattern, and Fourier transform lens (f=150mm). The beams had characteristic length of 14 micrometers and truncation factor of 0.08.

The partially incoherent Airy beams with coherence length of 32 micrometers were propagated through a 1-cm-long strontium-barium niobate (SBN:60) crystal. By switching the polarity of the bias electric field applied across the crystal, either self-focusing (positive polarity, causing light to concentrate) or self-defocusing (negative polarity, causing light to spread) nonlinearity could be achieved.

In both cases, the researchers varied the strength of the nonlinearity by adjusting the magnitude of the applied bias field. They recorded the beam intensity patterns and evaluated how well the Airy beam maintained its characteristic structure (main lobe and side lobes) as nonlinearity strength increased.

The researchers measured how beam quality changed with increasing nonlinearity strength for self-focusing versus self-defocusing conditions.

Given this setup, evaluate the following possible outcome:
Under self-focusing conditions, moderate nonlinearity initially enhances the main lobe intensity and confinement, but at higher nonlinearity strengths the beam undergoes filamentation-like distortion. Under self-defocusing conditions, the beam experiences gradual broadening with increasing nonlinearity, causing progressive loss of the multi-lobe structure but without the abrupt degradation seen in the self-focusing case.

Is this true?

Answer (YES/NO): NO